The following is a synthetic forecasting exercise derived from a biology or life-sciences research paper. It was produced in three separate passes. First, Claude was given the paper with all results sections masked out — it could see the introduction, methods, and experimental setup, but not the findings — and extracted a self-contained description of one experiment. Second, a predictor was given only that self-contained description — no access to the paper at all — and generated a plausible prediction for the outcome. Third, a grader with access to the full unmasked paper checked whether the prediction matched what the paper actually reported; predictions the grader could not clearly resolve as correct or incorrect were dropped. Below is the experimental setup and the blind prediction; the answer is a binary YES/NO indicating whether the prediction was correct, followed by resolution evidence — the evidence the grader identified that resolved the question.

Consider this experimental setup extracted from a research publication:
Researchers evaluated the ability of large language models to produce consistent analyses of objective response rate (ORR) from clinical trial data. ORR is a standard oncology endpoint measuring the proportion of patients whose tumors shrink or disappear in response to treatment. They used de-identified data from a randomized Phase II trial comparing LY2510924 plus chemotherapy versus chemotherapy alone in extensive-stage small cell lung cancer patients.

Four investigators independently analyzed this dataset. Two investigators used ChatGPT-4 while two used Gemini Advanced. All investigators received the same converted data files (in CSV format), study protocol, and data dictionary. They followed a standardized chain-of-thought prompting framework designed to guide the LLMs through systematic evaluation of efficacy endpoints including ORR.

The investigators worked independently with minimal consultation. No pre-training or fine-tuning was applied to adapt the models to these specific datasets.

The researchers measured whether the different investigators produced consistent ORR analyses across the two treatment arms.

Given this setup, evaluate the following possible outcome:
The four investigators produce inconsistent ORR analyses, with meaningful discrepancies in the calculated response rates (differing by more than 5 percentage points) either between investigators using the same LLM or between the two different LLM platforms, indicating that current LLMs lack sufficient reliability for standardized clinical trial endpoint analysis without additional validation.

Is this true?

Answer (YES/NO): YES